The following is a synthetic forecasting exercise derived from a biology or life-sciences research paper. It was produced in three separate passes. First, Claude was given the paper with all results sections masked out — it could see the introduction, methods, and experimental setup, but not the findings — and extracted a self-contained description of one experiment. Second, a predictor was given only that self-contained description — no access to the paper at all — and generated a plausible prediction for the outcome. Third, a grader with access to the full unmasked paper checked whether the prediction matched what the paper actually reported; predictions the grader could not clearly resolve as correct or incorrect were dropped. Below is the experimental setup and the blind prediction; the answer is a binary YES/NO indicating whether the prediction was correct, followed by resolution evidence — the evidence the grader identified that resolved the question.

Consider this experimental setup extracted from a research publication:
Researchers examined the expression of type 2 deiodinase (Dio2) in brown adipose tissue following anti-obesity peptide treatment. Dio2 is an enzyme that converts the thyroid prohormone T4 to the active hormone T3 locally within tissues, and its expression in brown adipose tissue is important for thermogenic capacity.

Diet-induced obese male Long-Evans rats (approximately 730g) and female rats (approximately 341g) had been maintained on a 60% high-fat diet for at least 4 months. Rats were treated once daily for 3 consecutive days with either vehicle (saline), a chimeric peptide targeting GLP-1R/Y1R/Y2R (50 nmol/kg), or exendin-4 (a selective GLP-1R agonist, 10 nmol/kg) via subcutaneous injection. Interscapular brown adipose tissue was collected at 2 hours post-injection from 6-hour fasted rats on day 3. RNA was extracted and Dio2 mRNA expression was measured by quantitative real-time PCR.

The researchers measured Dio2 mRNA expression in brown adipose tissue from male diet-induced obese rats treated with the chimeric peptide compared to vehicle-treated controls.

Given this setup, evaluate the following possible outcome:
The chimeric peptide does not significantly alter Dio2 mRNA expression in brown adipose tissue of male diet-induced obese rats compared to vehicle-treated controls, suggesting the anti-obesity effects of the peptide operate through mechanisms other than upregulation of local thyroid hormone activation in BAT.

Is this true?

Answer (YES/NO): YES